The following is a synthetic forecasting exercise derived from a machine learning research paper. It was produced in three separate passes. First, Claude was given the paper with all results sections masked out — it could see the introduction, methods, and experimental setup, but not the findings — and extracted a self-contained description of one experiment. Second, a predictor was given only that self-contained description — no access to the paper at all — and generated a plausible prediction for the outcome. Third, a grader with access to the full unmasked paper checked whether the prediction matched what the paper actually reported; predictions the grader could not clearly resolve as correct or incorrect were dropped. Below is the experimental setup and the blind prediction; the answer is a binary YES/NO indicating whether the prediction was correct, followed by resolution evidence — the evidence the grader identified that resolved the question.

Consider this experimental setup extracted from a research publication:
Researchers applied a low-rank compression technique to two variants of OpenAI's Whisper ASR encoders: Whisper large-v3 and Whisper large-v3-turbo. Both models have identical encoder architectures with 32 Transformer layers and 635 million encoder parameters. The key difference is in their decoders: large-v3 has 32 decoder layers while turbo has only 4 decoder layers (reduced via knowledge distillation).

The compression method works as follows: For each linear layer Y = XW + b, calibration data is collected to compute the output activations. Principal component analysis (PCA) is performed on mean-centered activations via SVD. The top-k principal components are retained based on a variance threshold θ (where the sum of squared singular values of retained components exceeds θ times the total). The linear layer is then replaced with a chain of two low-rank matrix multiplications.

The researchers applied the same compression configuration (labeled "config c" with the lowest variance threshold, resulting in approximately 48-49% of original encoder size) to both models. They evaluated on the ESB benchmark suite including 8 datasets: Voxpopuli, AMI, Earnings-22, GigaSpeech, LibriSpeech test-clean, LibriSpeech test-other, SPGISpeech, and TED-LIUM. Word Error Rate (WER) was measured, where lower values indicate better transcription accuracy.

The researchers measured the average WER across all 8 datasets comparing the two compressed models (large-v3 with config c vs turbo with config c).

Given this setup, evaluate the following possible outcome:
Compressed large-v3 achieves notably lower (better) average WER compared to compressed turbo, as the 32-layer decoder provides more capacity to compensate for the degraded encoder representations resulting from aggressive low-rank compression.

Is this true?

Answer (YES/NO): YES